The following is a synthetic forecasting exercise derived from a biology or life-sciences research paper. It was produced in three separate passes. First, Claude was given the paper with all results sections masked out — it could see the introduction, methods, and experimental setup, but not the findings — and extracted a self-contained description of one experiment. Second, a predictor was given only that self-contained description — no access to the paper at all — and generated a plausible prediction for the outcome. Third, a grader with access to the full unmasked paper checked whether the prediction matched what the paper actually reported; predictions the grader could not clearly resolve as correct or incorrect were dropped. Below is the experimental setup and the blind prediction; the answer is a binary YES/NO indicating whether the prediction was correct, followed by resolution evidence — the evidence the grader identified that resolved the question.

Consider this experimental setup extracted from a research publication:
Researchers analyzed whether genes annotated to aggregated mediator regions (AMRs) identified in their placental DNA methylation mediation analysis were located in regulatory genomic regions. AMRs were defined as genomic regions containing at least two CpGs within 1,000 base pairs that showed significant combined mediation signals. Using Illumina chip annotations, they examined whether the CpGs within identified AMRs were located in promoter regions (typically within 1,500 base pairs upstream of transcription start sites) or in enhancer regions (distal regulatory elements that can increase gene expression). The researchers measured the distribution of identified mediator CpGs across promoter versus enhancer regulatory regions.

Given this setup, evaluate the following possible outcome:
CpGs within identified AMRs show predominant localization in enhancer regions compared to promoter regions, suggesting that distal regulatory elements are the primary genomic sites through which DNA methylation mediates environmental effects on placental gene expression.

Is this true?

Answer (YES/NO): NO